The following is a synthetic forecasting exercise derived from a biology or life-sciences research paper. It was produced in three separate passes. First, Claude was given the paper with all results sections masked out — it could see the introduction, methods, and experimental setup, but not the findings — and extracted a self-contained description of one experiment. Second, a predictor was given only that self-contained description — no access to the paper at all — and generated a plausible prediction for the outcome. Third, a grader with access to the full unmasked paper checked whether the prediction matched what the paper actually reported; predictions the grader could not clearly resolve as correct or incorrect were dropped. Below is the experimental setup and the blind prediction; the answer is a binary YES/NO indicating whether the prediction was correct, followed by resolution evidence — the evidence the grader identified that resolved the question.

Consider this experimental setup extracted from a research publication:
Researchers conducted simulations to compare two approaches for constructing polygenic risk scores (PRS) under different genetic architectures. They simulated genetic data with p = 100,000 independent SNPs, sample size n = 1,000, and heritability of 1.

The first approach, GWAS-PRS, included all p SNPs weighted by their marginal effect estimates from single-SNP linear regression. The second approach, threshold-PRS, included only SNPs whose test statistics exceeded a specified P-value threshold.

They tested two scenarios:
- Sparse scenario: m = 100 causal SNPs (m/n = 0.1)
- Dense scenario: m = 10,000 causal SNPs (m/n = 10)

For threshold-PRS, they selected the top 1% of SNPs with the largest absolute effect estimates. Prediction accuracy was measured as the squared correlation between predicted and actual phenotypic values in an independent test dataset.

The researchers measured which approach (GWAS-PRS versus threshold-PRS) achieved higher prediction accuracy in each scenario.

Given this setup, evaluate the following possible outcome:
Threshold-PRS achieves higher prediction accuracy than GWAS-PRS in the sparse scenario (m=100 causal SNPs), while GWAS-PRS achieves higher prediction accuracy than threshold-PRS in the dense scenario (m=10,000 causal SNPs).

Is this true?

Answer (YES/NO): YES